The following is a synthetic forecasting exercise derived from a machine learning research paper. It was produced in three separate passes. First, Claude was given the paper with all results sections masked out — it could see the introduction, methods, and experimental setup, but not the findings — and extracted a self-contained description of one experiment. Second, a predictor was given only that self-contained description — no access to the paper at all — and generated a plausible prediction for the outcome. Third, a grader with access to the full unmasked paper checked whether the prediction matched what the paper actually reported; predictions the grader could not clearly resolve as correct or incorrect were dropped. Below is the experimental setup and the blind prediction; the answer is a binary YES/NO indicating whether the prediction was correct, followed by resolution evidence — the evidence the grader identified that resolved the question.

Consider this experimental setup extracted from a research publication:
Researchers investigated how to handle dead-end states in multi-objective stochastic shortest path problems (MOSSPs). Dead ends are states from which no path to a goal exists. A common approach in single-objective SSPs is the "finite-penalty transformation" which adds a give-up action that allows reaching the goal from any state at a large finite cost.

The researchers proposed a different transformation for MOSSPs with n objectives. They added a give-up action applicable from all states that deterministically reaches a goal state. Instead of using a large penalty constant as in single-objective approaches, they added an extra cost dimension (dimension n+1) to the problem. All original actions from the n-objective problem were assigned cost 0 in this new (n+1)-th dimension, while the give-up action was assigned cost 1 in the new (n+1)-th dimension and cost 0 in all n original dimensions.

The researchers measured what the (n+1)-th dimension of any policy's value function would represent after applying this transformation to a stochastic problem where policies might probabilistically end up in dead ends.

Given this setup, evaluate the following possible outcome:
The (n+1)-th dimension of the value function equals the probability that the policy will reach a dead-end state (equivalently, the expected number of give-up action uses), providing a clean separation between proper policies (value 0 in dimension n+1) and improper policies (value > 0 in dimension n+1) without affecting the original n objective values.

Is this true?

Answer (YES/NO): YES